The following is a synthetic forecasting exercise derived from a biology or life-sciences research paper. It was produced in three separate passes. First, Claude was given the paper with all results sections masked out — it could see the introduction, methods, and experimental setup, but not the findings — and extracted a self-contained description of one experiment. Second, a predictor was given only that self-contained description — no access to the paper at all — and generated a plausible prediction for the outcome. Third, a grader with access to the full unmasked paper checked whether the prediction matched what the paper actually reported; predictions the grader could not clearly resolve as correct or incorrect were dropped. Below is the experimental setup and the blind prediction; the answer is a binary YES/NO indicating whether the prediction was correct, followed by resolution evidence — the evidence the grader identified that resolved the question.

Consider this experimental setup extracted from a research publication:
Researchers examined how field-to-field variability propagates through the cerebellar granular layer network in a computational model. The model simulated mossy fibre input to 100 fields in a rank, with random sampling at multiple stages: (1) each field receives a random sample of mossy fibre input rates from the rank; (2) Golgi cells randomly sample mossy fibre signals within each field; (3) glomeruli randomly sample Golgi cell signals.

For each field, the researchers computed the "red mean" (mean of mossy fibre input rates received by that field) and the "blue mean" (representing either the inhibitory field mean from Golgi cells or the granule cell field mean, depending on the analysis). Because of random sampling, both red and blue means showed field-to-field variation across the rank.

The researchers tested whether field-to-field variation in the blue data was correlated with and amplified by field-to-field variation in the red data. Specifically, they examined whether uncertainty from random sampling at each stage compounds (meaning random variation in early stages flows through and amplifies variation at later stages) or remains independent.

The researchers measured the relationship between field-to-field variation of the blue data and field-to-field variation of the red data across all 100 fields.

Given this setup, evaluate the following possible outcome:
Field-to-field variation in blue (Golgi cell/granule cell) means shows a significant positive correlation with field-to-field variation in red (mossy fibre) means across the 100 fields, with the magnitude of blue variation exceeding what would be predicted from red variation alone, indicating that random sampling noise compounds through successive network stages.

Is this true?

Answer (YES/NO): NO